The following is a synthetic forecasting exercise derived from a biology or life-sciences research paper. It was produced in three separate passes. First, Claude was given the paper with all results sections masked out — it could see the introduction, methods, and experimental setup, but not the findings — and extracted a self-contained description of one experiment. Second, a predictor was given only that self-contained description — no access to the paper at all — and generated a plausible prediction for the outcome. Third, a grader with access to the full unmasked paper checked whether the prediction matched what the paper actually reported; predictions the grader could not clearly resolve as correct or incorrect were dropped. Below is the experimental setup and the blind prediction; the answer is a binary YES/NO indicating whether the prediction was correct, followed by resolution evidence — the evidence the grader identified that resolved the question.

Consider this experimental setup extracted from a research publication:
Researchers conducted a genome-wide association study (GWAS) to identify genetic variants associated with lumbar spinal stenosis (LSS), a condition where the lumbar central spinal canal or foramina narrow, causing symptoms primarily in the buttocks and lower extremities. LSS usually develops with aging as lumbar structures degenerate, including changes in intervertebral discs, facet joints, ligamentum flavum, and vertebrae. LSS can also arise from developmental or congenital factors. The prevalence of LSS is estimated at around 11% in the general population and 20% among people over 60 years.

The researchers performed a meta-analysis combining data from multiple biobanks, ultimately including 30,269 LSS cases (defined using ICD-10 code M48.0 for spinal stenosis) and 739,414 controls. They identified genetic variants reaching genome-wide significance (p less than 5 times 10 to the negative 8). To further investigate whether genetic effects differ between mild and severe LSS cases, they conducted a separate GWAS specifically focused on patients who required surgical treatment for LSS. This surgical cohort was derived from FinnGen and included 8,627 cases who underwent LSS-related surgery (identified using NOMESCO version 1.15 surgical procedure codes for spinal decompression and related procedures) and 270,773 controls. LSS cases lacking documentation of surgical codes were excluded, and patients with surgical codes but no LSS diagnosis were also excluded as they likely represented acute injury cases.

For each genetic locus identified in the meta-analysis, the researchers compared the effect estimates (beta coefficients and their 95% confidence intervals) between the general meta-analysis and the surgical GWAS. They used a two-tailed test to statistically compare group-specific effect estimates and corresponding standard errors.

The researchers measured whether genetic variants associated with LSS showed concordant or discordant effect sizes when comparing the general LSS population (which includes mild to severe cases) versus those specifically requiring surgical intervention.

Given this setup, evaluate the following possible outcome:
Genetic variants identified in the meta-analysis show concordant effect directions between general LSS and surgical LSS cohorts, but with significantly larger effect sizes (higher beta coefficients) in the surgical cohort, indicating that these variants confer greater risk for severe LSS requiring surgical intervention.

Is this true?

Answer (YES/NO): NO